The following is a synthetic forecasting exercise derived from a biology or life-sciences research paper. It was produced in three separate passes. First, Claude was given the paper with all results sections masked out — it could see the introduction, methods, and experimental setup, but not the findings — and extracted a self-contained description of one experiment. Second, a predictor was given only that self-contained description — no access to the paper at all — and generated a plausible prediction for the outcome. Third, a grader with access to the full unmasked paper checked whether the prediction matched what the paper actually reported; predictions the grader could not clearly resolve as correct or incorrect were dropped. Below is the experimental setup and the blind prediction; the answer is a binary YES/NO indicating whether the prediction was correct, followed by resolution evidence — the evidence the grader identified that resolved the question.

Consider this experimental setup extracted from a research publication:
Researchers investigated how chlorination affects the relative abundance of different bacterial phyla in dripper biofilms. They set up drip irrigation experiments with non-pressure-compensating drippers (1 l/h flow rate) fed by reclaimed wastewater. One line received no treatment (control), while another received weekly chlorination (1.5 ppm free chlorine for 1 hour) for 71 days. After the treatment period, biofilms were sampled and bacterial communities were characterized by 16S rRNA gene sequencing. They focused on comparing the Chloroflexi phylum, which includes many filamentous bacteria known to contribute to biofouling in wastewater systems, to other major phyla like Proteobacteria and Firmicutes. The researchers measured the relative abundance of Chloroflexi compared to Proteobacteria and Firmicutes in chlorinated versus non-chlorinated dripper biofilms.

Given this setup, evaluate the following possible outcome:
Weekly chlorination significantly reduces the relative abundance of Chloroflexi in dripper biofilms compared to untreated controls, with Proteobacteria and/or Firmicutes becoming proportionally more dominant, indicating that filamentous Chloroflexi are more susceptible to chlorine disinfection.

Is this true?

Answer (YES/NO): YES